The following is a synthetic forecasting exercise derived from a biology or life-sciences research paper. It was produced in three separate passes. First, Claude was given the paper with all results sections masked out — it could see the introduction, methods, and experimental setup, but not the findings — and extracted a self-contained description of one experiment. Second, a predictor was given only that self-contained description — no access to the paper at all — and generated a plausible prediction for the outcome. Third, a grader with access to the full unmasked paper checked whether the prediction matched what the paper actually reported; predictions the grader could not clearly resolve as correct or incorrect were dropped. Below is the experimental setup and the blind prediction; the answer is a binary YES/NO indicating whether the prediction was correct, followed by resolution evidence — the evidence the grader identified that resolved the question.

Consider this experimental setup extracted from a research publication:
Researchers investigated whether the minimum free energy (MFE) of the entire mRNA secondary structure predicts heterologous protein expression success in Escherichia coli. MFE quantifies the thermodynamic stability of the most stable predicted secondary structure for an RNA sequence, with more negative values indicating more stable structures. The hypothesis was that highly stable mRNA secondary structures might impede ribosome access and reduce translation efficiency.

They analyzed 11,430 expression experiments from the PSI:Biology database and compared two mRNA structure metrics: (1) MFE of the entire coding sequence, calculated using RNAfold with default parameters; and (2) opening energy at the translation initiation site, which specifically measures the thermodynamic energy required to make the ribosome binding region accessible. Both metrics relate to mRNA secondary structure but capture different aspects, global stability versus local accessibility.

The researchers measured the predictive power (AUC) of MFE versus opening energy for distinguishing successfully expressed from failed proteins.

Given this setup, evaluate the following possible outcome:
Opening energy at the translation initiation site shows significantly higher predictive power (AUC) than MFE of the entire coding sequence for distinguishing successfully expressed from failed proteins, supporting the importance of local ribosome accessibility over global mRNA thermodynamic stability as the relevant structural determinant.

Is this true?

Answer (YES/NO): NO